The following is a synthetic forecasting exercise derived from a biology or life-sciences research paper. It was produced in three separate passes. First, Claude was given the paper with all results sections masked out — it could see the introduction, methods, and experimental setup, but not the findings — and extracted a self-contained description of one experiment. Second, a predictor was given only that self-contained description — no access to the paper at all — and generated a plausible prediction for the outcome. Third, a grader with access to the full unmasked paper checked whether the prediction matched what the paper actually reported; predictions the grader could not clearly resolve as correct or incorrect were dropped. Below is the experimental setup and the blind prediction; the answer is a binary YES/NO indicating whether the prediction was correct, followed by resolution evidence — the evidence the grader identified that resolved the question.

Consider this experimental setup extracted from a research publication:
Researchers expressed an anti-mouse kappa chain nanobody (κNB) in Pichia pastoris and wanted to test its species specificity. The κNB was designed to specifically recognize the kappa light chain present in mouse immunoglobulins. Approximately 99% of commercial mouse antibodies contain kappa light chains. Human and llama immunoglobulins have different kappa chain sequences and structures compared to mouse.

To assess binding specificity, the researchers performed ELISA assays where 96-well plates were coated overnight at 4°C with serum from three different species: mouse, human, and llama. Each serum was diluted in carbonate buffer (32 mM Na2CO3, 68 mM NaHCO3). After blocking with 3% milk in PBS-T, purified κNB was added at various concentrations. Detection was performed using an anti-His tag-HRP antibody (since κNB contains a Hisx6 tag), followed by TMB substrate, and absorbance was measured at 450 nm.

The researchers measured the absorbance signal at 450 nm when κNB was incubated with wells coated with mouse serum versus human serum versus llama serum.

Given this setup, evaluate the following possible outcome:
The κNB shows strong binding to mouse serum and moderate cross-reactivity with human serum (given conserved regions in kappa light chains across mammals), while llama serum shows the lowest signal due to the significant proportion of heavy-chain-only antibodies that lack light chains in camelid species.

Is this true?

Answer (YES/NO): NO